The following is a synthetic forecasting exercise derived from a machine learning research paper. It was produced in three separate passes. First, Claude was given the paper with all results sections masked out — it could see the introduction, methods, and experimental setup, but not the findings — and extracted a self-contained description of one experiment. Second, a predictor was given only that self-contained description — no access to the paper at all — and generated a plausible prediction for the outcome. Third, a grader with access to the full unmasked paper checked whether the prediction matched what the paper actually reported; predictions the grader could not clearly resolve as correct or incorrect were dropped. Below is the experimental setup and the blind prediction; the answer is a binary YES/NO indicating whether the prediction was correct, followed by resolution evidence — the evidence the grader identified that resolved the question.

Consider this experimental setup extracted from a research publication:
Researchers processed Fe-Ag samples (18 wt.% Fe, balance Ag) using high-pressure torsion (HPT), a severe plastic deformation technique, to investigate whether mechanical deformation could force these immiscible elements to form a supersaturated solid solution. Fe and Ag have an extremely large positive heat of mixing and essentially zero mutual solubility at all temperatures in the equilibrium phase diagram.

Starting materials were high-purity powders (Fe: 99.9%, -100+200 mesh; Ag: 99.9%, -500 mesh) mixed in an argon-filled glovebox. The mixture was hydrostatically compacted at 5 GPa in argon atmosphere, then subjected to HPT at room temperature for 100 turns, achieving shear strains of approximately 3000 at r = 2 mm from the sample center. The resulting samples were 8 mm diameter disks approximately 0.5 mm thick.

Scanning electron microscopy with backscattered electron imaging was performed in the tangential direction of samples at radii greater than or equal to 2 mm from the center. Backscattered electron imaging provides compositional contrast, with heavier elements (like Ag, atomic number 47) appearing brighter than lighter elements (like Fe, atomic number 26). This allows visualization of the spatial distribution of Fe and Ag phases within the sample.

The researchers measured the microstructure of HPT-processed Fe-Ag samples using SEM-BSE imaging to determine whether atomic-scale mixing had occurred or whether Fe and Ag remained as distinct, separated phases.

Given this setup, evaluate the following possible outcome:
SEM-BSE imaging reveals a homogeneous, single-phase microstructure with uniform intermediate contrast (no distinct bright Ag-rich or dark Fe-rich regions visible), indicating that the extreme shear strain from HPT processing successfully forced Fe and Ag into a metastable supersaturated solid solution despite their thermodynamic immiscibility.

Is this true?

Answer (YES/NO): NO